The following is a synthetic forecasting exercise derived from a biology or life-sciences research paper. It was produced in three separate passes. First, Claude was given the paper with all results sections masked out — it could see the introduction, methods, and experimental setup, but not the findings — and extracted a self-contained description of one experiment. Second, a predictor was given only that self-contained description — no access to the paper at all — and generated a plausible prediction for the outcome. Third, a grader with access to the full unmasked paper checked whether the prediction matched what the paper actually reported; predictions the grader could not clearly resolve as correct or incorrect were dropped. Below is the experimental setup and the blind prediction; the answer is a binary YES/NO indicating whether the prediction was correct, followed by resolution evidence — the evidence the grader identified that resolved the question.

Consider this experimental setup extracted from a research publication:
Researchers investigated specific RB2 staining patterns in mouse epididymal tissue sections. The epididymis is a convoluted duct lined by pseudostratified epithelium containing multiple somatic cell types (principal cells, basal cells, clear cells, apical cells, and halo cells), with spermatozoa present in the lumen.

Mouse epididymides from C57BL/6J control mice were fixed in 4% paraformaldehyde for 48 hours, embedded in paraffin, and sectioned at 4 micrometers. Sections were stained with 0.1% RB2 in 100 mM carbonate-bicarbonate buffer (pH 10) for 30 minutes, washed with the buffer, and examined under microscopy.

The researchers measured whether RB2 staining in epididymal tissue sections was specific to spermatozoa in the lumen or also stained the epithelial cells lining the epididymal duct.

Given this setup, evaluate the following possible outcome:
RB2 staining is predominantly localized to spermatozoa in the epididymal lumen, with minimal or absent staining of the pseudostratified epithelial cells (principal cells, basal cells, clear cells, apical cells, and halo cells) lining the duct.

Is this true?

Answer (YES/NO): YES